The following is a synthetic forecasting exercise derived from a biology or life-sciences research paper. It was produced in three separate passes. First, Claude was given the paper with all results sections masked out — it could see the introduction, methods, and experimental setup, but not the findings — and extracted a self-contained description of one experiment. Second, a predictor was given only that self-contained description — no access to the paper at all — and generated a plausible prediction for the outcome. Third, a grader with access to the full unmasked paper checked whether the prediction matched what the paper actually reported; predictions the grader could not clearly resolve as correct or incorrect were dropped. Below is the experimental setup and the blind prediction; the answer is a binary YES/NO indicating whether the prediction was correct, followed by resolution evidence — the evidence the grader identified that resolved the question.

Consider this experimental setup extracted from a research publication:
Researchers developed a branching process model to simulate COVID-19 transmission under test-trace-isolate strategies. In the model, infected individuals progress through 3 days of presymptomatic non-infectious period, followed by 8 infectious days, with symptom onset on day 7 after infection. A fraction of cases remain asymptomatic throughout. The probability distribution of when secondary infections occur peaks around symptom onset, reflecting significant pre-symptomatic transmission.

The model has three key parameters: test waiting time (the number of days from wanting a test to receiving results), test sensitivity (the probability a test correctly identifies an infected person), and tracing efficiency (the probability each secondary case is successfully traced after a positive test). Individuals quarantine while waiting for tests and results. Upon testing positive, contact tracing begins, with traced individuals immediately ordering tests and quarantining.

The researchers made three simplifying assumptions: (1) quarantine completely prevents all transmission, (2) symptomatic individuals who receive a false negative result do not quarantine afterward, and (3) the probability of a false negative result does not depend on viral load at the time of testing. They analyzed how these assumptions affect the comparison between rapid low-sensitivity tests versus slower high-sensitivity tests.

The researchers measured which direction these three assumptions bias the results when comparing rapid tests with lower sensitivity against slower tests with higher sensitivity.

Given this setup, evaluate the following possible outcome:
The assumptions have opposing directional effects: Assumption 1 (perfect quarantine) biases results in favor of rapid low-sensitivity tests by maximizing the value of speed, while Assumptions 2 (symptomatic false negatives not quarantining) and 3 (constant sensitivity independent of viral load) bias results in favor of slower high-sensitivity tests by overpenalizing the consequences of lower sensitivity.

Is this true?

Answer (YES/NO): NO